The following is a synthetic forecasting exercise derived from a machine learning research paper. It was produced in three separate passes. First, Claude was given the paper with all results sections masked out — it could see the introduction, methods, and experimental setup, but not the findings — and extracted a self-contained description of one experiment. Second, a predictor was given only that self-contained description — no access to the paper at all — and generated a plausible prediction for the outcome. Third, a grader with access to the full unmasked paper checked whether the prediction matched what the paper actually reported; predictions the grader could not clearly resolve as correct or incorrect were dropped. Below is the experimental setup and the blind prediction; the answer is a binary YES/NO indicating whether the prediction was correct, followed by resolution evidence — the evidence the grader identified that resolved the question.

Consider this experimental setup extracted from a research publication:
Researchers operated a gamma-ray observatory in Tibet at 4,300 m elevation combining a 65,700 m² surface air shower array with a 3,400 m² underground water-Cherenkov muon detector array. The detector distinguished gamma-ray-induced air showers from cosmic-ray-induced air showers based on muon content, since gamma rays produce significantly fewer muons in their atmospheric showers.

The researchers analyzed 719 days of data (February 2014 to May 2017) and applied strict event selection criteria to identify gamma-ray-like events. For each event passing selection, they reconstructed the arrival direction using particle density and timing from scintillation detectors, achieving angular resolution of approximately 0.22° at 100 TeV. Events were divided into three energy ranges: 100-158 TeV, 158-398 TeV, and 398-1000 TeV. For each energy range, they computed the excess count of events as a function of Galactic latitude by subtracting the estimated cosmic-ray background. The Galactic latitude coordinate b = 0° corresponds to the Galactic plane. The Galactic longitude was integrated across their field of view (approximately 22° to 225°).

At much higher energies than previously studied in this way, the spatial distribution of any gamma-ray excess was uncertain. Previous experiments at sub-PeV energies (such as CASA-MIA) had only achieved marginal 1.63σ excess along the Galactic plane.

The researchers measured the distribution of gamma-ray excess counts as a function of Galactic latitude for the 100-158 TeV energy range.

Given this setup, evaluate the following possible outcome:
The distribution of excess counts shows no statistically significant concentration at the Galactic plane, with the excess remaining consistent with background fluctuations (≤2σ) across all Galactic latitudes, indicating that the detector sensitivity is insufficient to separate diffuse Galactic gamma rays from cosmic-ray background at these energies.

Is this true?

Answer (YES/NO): NO